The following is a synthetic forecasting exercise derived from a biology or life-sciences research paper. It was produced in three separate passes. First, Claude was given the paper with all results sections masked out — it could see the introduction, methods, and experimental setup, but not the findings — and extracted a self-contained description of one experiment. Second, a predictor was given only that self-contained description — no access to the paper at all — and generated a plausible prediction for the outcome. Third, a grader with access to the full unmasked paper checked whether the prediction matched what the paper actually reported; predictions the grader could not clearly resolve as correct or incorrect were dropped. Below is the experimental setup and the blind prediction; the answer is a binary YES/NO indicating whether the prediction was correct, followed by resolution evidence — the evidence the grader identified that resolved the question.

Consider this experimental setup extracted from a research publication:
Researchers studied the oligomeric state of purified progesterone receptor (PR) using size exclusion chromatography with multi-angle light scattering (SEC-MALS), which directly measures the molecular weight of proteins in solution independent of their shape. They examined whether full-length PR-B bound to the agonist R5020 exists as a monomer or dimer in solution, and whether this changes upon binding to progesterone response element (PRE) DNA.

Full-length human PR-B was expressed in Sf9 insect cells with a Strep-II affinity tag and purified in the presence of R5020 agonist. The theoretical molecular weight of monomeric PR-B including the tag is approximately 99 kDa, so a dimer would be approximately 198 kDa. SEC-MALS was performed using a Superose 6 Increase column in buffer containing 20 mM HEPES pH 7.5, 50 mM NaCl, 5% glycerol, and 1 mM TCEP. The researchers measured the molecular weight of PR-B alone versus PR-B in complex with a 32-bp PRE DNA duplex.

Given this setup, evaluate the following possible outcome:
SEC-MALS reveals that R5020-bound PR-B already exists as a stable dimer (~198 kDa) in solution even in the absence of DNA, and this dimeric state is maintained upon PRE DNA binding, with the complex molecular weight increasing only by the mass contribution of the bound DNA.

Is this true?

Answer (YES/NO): NO